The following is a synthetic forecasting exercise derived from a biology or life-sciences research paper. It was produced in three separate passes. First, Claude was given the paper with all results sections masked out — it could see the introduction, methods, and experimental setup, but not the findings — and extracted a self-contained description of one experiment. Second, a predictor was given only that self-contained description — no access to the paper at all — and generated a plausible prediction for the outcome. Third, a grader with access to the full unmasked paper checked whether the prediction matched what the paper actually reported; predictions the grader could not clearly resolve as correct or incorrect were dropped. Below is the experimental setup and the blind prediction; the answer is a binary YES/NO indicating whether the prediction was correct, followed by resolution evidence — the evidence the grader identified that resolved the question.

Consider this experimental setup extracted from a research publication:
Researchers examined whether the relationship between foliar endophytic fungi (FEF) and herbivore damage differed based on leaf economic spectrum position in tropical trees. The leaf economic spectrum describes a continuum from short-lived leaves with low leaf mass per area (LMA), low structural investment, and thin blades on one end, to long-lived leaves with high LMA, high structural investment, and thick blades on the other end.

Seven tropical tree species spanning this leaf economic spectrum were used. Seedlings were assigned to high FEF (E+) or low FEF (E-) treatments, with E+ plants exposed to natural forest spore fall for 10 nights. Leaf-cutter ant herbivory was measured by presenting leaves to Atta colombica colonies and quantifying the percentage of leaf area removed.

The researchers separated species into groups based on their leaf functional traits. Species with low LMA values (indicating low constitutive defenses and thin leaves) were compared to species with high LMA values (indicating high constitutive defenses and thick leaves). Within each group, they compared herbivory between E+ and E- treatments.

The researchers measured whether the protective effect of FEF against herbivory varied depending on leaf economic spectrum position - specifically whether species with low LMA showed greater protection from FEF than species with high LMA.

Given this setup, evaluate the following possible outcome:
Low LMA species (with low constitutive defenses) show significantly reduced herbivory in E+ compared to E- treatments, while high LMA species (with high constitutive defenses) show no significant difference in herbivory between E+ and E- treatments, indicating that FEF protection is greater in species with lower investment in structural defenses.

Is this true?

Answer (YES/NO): NO